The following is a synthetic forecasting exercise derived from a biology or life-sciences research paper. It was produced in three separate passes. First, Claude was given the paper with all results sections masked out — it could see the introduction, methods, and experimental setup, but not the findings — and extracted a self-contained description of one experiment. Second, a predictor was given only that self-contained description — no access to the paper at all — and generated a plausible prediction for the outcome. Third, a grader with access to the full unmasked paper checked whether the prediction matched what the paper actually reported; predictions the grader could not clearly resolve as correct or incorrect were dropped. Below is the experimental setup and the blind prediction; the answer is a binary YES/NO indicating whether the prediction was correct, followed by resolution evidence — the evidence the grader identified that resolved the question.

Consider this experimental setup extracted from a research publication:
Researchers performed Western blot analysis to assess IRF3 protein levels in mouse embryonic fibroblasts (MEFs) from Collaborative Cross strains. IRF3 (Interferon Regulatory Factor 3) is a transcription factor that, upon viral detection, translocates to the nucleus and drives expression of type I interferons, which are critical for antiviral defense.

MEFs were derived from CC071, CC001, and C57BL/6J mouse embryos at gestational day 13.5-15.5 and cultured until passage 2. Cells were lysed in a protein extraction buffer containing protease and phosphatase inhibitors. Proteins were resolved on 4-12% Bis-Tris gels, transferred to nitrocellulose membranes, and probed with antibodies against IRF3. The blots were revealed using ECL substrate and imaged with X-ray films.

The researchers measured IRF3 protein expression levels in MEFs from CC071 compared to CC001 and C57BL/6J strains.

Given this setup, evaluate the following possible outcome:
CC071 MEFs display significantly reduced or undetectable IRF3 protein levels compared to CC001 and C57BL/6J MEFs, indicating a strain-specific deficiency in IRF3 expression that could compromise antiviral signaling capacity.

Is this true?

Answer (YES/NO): YES